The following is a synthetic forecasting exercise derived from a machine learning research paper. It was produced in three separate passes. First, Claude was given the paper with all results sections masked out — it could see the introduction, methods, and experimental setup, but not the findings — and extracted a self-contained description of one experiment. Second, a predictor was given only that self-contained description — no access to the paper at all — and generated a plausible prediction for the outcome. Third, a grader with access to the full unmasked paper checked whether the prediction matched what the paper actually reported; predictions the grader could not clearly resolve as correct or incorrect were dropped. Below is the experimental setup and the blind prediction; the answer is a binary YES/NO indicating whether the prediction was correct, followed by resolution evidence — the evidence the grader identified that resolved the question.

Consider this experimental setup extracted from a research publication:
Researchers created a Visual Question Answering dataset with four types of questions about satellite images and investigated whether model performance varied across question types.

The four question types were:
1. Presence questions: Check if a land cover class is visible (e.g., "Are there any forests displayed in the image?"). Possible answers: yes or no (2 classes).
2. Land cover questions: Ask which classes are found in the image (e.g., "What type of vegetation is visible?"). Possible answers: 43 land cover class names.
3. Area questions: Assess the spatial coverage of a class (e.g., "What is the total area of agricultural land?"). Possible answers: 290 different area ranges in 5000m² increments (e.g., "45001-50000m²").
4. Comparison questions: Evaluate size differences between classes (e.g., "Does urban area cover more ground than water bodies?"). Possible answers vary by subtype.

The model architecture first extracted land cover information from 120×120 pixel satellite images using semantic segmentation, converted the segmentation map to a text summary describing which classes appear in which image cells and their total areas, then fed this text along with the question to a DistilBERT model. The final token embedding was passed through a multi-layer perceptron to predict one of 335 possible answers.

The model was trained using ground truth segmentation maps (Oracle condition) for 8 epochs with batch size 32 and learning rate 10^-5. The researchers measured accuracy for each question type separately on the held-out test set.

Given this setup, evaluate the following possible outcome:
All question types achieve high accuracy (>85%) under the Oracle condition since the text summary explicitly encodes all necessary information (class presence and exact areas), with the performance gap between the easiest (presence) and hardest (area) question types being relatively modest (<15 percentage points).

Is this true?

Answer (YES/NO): NO